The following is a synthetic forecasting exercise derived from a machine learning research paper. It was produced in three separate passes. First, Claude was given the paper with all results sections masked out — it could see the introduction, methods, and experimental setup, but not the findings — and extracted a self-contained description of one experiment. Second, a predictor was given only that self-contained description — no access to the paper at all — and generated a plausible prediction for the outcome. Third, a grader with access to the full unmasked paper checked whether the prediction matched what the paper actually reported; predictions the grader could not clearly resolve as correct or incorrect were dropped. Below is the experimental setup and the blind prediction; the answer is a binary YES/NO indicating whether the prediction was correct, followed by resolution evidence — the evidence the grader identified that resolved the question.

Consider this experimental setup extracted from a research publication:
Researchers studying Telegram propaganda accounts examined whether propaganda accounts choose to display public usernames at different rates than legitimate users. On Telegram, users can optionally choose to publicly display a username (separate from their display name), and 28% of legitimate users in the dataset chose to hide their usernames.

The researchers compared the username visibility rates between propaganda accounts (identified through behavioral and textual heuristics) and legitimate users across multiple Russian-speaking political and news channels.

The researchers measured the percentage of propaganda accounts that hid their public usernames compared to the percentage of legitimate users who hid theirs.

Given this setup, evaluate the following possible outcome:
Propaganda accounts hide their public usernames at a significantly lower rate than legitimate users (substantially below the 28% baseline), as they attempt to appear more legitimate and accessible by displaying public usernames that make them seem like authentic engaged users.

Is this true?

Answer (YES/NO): YES